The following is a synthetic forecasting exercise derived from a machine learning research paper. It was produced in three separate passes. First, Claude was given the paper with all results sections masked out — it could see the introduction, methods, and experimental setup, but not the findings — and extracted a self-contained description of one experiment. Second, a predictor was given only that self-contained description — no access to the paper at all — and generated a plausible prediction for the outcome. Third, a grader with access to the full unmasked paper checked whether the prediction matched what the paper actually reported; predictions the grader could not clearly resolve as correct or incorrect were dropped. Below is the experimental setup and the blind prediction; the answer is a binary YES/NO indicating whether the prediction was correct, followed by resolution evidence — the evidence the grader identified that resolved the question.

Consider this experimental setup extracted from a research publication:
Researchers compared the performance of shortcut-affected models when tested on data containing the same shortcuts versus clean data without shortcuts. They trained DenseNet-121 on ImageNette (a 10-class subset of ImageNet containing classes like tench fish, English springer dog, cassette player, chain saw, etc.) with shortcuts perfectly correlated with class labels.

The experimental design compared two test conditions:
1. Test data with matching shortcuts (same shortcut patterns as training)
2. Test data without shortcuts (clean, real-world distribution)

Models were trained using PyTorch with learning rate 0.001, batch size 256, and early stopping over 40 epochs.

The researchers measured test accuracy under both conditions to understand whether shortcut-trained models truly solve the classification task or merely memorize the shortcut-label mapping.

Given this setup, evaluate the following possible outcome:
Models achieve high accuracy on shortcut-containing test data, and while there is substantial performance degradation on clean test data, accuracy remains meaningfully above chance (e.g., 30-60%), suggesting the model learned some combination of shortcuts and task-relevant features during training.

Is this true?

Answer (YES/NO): NO